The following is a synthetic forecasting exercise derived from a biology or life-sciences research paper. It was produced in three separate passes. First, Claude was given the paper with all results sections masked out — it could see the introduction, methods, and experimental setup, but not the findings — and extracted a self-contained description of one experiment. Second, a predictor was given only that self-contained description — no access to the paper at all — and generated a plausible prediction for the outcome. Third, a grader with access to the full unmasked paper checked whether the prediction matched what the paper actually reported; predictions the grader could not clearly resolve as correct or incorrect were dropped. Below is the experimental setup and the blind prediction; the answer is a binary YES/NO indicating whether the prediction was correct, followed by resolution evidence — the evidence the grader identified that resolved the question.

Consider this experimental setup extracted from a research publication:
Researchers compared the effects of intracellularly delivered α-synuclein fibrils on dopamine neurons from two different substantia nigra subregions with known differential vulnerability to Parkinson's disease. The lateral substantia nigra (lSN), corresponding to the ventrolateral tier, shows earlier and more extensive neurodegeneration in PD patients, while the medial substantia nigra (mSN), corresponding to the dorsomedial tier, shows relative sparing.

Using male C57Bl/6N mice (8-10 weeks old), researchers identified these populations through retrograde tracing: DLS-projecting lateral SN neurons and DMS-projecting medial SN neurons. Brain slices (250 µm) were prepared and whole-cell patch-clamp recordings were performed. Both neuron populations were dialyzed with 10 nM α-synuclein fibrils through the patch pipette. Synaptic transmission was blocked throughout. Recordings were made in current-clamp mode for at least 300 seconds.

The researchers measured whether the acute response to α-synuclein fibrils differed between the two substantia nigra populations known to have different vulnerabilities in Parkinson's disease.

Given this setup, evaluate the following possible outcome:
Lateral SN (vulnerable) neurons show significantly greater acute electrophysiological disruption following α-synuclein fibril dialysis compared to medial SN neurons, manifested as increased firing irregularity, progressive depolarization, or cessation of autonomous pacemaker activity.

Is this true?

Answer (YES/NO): YES